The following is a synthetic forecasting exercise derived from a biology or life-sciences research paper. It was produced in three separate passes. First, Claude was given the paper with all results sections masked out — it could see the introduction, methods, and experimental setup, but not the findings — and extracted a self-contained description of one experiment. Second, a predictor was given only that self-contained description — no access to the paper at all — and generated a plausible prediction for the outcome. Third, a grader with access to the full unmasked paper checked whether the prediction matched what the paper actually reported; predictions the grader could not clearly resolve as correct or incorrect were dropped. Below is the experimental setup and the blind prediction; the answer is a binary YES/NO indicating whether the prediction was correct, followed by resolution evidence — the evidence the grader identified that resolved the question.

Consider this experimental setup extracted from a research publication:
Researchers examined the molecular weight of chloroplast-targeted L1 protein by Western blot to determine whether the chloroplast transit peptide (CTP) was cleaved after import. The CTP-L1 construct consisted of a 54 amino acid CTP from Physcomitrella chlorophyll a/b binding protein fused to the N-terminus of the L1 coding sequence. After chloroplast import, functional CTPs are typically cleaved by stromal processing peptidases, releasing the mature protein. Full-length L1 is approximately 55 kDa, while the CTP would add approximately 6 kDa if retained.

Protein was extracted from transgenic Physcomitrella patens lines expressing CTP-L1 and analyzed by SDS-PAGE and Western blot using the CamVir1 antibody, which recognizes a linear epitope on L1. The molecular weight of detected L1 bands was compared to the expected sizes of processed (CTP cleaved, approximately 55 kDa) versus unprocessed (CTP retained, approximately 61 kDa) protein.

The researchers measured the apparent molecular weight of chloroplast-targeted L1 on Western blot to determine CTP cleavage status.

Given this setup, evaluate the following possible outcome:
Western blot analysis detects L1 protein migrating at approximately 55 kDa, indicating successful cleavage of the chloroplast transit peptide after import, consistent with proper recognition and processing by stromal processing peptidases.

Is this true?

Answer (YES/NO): YES